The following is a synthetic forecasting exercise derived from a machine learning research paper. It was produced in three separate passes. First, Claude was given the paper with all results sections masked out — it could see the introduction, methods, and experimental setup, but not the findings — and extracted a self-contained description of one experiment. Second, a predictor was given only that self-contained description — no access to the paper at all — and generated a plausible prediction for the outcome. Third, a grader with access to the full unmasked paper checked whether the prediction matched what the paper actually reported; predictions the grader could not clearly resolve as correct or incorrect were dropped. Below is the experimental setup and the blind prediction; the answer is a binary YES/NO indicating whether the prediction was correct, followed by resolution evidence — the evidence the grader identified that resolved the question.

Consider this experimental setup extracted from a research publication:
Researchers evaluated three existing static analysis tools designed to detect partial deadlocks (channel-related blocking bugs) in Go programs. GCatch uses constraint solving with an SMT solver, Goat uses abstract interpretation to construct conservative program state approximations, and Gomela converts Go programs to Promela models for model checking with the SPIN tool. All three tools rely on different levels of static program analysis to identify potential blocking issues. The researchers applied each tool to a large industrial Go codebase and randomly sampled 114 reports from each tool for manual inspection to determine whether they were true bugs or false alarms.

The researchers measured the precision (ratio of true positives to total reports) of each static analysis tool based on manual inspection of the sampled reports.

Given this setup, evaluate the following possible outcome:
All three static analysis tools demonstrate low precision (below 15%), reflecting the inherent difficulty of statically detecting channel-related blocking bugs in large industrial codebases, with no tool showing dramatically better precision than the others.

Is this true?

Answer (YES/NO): NO